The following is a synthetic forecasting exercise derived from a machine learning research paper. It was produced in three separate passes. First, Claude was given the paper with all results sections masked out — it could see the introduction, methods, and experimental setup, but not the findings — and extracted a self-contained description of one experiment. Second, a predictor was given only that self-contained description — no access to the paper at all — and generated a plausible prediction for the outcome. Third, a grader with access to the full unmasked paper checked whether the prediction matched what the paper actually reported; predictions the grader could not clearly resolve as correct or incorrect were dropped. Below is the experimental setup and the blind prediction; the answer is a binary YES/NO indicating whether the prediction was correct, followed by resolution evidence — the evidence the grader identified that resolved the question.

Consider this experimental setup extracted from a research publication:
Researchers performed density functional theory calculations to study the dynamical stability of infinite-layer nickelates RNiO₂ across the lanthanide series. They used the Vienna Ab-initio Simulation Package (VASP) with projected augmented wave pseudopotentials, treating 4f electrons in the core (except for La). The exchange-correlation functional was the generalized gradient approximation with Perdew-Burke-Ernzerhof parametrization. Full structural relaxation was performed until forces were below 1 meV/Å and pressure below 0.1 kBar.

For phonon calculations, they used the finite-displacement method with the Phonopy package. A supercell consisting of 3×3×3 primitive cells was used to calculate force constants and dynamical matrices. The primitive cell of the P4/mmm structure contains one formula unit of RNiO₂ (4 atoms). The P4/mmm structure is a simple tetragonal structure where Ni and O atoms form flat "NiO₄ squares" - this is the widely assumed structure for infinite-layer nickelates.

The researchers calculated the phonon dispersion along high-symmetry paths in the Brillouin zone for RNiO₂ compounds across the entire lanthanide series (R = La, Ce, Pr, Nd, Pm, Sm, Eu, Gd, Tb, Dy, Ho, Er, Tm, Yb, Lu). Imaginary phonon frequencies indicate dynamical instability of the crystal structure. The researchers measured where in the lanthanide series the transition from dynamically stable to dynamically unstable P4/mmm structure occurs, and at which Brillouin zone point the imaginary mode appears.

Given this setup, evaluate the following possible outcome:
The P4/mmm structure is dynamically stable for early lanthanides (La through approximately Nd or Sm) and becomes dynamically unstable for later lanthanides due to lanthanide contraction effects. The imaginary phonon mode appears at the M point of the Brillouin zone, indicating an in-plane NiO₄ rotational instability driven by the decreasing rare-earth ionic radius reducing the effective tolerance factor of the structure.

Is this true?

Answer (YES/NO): NO